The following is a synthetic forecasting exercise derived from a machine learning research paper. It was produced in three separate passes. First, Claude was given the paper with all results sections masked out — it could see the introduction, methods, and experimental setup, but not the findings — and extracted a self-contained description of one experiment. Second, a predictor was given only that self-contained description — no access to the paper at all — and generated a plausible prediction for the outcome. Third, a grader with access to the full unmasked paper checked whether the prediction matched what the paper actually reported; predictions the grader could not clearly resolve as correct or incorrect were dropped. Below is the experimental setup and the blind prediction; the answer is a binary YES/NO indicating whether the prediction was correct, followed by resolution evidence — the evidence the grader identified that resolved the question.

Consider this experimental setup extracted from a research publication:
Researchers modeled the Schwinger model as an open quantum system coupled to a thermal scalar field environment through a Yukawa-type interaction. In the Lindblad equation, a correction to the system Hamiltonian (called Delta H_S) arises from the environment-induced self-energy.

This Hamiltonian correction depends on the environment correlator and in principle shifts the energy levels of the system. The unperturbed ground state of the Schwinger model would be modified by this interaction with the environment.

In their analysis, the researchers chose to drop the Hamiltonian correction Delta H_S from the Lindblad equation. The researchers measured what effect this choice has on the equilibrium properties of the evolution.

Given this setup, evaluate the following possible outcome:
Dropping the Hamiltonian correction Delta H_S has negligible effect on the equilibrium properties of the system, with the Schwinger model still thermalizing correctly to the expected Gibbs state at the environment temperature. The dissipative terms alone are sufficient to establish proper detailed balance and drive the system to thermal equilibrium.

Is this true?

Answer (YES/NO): NO